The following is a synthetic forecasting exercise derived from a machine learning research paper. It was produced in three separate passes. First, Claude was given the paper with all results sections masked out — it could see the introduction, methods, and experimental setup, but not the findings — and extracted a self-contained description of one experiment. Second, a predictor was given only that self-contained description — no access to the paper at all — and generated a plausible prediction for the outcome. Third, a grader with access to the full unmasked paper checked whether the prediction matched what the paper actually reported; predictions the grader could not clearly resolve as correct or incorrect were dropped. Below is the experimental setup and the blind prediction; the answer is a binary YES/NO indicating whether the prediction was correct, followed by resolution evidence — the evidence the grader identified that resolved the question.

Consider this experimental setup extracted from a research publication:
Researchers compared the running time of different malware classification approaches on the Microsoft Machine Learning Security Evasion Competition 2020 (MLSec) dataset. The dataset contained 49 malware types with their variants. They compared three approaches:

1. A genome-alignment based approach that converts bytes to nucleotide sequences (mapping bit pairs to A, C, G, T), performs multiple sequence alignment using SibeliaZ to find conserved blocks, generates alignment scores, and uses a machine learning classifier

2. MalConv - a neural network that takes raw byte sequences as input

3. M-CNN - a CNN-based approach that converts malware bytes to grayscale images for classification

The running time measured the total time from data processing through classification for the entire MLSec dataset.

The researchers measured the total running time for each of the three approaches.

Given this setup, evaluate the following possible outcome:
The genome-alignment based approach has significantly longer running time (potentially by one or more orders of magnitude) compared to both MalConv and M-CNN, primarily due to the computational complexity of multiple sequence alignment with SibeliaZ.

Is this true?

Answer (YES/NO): NO